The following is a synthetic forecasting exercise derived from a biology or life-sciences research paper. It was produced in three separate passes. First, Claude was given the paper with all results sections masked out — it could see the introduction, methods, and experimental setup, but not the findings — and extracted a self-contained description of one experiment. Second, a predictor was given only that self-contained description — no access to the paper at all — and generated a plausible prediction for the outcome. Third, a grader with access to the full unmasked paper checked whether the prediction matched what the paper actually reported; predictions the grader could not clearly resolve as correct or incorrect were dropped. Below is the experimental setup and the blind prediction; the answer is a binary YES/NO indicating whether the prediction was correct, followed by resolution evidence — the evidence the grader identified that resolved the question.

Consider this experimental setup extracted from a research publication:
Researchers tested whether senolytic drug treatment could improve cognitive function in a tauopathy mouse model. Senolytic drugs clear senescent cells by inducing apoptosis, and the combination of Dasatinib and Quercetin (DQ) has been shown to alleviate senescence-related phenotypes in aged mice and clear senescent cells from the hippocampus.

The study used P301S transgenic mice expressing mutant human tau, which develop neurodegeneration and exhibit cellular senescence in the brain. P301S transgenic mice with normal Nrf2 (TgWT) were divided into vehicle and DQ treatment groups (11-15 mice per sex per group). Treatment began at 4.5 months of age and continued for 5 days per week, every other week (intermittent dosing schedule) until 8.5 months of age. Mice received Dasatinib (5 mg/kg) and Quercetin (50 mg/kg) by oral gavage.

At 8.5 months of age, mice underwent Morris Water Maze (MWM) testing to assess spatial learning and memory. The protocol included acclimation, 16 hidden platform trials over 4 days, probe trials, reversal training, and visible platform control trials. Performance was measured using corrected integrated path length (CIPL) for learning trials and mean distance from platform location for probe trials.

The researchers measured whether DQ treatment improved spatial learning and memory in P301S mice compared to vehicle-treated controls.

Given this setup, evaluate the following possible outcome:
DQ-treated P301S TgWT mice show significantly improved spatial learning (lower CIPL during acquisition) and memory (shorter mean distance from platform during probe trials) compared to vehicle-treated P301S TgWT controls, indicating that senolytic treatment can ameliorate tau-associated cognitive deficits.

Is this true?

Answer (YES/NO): NO